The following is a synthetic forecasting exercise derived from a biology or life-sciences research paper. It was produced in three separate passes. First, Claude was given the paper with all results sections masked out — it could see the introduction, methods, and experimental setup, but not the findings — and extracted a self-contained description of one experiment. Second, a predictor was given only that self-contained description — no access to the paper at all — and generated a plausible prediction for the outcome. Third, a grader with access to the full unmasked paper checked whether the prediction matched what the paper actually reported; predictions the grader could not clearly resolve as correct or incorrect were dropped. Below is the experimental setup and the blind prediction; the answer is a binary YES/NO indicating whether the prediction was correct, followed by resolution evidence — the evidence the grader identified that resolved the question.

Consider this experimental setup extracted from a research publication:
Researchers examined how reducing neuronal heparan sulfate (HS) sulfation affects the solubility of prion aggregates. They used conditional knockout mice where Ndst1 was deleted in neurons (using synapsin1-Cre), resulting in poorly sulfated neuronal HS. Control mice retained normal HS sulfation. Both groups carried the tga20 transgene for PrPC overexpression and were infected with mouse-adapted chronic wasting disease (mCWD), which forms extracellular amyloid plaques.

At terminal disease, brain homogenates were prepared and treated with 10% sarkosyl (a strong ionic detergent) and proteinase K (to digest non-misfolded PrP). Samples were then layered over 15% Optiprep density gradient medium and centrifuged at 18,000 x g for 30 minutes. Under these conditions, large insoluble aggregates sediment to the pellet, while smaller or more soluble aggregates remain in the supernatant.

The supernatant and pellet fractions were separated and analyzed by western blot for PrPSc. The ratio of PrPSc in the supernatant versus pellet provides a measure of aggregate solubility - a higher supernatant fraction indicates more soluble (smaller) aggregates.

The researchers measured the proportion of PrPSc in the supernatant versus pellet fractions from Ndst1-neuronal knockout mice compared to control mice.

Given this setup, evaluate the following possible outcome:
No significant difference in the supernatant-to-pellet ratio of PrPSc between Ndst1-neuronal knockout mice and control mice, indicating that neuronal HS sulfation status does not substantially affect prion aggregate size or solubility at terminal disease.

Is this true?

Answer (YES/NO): NO